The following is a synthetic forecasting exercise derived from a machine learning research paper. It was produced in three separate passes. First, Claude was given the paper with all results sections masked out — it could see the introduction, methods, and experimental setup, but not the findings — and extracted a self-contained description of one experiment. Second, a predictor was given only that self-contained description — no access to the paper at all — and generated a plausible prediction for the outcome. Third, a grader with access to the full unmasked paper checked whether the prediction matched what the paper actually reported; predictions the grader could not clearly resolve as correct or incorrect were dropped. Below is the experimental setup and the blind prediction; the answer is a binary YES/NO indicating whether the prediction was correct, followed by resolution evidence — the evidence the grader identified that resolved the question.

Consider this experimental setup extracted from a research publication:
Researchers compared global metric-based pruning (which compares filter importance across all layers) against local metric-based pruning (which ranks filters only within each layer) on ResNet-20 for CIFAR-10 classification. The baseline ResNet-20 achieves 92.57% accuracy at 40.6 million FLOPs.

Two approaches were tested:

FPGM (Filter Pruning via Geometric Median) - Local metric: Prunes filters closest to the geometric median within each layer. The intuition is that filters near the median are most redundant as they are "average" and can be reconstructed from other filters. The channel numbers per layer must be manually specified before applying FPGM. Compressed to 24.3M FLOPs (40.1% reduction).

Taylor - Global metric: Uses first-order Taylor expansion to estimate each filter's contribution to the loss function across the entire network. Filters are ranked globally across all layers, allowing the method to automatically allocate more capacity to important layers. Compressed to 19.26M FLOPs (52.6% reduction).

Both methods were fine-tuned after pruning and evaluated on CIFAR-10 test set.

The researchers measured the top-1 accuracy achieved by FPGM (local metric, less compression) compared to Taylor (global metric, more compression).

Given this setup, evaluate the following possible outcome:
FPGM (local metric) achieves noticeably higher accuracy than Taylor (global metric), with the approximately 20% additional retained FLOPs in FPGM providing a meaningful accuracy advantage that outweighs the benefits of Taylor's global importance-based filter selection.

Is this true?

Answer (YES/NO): NO